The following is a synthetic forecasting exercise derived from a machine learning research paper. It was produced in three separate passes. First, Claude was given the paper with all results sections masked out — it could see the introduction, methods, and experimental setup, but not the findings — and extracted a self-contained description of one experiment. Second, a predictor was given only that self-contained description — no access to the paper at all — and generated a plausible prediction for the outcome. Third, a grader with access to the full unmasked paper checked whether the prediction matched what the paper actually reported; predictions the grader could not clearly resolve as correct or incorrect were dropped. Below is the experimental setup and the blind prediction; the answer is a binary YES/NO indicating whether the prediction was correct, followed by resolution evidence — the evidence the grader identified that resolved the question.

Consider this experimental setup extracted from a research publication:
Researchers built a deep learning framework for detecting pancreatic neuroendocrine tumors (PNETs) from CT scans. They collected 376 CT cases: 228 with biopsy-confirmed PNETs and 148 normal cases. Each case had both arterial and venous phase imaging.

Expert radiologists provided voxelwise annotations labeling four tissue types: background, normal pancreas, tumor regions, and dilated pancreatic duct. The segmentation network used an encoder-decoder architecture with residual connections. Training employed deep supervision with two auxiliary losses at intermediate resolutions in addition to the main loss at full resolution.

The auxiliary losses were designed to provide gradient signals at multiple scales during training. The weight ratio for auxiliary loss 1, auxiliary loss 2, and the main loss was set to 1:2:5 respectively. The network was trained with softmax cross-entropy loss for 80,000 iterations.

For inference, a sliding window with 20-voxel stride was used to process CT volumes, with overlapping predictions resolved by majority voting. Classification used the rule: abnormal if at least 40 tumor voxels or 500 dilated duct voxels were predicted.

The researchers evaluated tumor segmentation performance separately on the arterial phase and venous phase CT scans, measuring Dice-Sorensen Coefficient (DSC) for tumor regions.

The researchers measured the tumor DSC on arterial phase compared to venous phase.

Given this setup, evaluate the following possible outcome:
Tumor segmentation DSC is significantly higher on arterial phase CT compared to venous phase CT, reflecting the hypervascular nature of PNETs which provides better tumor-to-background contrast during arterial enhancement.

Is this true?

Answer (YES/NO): NO